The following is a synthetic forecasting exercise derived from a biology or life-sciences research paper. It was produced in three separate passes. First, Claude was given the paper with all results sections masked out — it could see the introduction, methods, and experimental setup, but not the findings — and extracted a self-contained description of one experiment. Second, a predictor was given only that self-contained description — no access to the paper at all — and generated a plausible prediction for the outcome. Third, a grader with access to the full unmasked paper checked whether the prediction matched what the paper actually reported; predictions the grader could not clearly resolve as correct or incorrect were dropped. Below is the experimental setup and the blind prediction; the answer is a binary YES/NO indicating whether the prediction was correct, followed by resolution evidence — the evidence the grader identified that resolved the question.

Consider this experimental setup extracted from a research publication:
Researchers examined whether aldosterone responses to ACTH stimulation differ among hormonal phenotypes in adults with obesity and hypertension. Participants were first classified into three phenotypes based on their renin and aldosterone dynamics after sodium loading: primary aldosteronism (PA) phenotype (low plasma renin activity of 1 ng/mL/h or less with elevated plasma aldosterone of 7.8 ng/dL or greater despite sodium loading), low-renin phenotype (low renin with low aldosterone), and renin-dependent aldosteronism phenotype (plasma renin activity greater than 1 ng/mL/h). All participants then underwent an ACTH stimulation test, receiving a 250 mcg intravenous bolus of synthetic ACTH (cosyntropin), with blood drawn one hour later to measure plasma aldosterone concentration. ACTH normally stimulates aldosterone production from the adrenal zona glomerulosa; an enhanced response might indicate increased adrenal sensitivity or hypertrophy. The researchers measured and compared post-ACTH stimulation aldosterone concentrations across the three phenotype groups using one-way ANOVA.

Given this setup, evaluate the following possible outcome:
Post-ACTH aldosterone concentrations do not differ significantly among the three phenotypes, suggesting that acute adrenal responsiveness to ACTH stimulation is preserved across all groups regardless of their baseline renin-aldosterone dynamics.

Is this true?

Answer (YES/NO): NO